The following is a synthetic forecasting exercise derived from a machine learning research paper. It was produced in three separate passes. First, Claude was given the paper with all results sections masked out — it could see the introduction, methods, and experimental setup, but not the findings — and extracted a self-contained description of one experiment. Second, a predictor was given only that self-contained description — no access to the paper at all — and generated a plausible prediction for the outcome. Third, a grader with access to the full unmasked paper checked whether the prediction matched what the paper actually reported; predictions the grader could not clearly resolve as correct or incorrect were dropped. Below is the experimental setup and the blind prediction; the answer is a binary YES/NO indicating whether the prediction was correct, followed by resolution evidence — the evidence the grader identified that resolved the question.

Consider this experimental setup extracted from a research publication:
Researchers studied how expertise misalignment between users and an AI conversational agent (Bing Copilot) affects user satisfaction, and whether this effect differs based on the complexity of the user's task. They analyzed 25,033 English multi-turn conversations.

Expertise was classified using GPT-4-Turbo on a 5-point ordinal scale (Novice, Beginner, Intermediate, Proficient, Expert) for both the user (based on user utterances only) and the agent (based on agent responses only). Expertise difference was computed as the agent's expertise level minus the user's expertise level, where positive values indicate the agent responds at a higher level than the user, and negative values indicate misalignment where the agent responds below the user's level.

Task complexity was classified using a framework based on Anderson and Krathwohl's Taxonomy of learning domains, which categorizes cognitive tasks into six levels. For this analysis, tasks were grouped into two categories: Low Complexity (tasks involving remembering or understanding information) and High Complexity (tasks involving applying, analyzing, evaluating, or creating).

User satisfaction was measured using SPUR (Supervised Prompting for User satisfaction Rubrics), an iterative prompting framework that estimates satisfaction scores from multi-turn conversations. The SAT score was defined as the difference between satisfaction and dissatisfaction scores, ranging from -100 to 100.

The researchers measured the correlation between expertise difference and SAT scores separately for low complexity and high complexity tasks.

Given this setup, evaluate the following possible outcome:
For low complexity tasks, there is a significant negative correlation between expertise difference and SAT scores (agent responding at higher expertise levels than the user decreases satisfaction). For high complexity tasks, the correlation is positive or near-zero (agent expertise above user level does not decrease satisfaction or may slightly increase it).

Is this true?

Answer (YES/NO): NO